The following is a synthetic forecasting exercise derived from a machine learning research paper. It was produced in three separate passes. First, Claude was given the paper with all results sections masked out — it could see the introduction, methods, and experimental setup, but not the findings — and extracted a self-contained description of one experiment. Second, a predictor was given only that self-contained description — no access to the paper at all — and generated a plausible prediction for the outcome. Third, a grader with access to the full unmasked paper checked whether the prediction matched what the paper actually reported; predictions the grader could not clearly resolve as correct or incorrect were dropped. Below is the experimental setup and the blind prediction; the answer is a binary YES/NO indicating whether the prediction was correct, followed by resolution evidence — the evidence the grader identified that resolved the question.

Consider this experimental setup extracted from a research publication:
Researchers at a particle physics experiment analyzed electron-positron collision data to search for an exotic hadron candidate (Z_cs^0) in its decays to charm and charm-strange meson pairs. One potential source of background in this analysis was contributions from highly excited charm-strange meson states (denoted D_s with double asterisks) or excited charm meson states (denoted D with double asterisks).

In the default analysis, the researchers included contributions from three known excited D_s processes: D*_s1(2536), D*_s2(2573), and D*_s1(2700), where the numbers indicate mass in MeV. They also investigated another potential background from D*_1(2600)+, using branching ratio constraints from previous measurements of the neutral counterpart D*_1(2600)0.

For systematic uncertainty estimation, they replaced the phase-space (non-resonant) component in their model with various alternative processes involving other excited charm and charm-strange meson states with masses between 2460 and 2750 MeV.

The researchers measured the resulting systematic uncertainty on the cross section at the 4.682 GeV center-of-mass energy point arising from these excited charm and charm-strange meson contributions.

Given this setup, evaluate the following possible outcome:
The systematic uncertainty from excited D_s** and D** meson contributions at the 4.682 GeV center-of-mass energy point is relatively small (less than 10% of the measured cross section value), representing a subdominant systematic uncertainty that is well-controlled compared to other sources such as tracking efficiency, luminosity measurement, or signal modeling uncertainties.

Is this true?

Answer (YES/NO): NO